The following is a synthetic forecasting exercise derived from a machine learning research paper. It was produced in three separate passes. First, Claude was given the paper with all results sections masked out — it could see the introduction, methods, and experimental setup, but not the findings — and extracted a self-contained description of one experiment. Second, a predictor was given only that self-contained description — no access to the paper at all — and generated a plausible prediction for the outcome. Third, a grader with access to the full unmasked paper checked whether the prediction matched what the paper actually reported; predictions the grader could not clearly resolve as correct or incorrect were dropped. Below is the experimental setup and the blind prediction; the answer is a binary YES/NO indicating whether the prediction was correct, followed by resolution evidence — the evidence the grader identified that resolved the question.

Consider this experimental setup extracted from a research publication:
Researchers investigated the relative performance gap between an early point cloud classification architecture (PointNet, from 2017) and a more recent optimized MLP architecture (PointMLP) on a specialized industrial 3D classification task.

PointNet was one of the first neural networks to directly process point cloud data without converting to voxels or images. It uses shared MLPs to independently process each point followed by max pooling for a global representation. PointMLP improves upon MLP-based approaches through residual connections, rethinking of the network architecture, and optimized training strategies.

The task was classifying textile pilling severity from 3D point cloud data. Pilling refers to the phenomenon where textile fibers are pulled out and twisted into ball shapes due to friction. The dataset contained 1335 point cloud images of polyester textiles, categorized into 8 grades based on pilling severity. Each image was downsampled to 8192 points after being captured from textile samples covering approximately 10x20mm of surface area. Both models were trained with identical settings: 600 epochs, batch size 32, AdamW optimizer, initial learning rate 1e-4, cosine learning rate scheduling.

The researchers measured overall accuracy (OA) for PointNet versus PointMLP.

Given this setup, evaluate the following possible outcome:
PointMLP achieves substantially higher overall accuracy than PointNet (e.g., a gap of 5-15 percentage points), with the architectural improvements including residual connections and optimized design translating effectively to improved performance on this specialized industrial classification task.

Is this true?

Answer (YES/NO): YES